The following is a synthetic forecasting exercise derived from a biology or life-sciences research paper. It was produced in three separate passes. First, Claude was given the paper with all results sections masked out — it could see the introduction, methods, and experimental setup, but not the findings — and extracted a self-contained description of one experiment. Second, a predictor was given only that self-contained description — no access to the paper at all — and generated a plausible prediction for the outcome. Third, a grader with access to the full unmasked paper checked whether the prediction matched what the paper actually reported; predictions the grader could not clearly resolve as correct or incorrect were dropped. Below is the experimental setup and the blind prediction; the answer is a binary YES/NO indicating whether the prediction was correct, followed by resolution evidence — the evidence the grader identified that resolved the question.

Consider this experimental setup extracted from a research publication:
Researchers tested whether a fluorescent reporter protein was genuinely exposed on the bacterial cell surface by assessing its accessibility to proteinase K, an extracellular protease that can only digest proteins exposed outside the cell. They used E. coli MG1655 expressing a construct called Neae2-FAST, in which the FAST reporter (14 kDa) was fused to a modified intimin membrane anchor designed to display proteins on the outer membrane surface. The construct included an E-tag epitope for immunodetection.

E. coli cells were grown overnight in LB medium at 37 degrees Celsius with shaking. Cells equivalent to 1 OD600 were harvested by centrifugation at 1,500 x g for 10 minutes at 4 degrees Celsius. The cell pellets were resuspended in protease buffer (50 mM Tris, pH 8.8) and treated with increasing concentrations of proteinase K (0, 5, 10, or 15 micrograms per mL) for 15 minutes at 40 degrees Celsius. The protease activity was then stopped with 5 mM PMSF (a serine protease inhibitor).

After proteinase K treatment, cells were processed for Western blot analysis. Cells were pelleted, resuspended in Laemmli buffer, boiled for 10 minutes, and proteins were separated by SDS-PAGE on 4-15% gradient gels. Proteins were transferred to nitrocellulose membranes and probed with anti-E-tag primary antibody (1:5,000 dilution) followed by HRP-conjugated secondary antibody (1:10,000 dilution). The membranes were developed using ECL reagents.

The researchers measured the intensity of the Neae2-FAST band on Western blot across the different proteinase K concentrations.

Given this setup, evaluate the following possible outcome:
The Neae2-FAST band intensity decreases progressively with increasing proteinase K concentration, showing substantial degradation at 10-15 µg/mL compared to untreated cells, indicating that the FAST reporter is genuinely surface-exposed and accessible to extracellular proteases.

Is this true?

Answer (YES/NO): YES